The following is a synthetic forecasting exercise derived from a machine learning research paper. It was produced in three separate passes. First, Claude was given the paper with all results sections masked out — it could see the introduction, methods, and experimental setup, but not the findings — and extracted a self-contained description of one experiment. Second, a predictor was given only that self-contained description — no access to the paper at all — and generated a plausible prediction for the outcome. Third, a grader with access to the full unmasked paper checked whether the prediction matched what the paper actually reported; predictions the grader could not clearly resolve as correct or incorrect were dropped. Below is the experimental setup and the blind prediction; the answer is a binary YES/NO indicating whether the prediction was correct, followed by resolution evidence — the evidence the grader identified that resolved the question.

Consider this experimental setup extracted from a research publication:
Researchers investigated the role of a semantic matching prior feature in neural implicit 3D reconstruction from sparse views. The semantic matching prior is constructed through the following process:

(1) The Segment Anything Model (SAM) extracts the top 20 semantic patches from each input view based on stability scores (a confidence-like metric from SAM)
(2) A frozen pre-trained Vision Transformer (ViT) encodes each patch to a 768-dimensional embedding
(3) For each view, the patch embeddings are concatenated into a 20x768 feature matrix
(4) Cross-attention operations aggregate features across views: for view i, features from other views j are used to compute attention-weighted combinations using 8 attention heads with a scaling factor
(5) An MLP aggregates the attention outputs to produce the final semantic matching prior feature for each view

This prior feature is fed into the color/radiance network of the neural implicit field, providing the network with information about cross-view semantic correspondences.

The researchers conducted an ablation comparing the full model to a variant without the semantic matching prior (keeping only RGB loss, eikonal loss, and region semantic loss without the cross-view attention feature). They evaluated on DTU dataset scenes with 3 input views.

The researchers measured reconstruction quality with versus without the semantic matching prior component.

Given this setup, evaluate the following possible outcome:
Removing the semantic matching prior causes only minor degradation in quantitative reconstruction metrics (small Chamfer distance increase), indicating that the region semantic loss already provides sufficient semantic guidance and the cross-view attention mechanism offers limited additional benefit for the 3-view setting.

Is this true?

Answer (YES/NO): NO